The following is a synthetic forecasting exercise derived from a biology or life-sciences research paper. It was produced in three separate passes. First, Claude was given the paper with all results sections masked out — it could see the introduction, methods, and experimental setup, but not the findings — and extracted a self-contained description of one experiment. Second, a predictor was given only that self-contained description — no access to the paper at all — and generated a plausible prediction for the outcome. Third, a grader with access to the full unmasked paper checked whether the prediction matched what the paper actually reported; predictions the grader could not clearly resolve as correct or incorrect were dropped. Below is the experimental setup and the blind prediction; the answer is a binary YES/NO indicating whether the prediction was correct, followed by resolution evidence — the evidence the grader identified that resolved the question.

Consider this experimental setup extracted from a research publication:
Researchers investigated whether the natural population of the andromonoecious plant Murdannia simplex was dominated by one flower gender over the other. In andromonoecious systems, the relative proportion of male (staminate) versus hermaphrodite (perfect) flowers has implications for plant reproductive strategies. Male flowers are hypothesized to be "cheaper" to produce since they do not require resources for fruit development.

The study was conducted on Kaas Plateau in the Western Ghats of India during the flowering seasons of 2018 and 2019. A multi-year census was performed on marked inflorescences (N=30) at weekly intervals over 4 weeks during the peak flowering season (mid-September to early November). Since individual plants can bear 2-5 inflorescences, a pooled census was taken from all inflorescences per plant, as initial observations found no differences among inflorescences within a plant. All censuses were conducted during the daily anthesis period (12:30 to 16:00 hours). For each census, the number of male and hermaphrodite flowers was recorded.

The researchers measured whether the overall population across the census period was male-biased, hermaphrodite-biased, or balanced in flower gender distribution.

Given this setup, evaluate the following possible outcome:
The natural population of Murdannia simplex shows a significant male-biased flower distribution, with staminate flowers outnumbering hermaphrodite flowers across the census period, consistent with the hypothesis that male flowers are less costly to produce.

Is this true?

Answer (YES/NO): YES